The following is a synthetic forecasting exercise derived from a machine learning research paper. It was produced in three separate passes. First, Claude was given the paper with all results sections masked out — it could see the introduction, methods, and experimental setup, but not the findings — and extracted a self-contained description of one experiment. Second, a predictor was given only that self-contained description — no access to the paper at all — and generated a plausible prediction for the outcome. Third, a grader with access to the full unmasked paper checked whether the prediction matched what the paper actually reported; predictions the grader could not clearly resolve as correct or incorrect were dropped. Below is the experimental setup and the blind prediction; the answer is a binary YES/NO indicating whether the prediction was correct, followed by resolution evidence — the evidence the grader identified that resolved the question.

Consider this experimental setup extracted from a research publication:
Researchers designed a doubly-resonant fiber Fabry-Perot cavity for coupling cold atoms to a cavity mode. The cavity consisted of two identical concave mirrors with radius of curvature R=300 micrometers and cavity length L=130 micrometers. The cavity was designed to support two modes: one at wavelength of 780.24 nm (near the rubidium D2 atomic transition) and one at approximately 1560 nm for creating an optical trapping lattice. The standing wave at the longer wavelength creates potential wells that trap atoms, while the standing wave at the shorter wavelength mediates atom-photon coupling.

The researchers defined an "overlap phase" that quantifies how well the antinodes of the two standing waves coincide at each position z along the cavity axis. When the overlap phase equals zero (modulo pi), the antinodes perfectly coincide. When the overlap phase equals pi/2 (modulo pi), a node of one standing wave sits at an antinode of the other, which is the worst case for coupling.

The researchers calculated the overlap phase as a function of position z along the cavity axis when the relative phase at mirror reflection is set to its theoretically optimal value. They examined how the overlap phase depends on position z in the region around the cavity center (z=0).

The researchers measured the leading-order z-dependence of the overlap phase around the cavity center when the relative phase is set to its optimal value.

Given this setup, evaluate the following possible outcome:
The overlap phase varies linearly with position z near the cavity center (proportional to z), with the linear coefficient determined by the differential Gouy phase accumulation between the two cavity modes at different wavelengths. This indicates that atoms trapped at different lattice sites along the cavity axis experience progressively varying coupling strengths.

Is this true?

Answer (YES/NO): NO